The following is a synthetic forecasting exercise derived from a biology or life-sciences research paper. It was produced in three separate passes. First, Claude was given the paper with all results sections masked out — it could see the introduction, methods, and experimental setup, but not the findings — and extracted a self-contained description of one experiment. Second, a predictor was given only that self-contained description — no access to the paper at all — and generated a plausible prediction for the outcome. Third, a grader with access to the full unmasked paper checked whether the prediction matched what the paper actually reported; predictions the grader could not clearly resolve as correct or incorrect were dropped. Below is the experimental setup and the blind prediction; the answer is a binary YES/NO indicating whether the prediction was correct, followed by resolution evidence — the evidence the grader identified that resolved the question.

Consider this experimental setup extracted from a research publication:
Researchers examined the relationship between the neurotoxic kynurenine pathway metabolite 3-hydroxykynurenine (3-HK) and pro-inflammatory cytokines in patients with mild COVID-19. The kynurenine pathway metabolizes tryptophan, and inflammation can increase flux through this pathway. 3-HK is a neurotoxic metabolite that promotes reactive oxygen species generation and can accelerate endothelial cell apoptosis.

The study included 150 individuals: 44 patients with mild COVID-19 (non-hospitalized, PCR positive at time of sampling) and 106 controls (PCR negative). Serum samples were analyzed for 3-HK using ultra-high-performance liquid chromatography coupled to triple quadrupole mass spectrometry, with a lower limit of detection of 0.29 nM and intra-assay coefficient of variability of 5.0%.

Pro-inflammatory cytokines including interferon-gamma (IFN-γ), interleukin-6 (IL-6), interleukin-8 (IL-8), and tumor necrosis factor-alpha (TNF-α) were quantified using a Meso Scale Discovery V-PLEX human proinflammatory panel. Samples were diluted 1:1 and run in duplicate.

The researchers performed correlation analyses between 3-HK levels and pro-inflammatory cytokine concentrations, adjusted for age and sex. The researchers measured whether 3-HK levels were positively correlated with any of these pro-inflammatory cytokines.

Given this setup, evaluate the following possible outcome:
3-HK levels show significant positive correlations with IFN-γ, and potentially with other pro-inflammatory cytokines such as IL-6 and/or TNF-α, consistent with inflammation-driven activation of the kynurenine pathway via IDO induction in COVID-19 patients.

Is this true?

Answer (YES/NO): NO